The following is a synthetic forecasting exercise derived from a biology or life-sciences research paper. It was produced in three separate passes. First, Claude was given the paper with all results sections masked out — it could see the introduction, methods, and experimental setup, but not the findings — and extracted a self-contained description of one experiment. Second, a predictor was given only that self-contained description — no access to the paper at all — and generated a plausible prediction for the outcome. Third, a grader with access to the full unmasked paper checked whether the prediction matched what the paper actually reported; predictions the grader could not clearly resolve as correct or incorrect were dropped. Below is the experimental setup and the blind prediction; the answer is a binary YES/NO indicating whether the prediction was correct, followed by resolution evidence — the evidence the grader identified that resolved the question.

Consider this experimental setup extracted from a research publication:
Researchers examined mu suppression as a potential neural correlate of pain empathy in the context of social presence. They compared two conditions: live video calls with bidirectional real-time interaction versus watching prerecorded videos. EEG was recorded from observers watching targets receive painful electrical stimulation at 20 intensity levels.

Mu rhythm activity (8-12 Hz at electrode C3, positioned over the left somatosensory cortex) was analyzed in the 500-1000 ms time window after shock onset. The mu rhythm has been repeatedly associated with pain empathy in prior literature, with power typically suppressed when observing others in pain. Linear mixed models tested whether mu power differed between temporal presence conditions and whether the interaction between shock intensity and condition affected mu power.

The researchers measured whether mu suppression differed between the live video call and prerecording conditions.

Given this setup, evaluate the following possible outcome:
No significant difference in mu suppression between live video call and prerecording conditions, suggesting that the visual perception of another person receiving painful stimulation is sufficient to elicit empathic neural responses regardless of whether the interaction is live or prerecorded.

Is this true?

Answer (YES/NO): NO